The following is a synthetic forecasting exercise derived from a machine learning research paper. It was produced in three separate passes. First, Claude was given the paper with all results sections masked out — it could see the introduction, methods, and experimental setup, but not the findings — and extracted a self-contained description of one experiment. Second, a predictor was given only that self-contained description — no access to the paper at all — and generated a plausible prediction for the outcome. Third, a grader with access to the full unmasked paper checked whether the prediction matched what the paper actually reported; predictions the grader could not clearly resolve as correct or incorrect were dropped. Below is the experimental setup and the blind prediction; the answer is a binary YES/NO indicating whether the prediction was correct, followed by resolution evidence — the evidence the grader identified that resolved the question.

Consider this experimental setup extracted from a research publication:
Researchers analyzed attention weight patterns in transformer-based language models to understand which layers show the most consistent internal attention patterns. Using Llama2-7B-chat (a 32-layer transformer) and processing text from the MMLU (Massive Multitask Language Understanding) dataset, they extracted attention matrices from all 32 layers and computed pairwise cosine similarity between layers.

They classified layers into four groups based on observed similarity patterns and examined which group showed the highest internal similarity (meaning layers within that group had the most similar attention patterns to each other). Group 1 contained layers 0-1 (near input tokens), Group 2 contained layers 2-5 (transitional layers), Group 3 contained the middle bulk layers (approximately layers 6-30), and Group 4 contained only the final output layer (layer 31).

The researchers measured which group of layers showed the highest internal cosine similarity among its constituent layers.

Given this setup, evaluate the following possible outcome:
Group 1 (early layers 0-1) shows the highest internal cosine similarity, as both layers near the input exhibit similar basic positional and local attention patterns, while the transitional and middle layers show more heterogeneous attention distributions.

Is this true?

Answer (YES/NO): NO